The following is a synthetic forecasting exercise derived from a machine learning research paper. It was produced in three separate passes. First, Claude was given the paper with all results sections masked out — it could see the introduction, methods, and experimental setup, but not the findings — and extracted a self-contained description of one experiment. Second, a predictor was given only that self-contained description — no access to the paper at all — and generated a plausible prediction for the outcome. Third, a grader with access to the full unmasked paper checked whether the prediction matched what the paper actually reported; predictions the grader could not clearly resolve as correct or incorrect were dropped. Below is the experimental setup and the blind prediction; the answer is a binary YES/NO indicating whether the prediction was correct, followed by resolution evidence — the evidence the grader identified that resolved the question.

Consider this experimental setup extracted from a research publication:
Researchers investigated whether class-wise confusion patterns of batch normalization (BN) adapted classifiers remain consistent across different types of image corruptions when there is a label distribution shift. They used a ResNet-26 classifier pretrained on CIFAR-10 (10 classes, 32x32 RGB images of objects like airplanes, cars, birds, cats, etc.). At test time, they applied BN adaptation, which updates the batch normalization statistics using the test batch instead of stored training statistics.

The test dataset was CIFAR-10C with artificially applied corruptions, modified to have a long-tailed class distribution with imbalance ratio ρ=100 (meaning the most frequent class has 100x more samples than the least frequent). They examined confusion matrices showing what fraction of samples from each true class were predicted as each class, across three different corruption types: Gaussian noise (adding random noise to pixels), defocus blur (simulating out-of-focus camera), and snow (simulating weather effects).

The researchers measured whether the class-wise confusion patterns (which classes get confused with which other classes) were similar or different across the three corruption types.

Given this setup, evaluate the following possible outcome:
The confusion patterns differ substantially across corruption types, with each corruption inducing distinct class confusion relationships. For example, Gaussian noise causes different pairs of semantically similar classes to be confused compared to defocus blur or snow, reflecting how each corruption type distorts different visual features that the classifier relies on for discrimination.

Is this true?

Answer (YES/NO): NO